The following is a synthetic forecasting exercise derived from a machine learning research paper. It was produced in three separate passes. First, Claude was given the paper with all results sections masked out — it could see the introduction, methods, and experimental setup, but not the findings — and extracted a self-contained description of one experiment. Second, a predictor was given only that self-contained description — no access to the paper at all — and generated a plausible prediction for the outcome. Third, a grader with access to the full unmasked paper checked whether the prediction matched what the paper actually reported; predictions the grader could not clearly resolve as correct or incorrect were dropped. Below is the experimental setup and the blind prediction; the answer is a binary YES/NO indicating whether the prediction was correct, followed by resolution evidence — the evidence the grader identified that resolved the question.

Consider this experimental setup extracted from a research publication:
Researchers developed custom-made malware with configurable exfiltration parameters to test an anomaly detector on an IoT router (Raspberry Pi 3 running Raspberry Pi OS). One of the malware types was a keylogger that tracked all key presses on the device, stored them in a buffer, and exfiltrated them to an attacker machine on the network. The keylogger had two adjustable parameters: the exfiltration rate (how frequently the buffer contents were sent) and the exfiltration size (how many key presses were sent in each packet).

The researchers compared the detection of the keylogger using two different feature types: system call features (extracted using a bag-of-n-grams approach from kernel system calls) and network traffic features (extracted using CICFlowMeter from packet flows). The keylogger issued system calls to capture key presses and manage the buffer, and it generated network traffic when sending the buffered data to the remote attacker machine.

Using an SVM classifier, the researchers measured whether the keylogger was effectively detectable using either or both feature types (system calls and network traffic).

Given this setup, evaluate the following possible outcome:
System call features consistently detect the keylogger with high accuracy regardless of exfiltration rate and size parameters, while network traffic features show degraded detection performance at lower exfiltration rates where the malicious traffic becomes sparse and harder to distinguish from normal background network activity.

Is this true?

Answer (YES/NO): NO